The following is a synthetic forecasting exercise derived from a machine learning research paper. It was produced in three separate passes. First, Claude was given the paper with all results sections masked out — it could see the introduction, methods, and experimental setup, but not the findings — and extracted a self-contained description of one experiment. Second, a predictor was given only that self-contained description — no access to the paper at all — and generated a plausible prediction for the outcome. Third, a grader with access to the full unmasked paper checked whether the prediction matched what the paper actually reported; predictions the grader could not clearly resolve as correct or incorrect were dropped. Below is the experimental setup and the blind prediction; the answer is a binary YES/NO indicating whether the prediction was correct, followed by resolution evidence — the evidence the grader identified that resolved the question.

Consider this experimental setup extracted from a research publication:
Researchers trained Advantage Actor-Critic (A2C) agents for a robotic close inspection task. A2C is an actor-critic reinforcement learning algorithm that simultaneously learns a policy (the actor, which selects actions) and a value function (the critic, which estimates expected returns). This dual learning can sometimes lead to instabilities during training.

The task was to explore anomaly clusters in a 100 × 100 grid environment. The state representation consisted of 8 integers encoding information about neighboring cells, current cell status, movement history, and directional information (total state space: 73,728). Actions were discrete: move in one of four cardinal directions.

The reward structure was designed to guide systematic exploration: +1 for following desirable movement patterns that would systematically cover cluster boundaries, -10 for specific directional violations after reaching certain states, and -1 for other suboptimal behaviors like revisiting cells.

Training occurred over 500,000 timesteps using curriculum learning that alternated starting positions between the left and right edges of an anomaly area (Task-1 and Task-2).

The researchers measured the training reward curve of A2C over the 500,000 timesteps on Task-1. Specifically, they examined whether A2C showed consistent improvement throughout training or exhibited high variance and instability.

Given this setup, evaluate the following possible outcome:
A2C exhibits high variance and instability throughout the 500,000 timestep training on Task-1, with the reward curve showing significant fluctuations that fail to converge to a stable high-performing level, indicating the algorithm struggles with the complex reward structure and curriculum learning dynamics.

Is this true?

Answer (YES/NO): YES